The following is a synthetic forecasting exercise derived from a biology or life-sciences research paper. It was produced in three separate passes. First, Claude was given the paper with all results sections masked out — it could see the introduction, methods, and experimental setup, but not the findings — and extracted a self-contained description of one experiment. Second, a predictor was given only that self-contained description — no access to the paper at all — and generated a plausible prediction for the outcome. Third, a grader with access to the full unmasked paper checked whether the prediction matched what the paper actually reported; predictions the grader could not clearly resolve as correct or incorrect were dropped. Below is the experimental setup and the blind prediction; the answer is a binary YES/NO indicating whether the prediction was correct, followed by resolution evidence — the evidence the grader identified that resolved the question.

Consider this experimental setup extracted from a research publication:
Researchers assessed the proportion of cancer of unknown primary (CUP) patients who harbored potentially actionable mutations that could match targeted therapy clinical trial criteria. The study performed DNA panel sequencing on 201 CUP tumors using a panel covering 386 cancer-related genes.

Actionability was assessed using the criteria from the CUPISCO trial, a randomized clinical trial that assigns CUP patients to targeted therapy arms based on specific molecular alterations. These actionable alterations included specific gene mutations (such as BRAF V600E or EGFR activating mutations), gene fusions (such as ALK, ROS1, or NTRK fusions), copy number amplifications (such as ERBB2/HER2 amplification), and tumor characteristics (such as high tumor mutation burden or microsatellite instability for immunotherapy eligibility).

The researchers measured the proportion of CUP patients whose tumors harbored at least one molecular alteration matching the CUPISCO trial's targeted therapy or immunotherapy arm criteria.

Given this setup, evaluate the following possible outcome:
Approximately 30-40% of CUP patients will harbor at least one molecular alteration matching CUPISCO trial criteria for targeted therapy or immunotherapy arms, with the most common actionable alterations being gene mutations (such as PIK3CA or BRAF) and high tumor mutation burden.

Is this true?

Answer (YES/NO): YES